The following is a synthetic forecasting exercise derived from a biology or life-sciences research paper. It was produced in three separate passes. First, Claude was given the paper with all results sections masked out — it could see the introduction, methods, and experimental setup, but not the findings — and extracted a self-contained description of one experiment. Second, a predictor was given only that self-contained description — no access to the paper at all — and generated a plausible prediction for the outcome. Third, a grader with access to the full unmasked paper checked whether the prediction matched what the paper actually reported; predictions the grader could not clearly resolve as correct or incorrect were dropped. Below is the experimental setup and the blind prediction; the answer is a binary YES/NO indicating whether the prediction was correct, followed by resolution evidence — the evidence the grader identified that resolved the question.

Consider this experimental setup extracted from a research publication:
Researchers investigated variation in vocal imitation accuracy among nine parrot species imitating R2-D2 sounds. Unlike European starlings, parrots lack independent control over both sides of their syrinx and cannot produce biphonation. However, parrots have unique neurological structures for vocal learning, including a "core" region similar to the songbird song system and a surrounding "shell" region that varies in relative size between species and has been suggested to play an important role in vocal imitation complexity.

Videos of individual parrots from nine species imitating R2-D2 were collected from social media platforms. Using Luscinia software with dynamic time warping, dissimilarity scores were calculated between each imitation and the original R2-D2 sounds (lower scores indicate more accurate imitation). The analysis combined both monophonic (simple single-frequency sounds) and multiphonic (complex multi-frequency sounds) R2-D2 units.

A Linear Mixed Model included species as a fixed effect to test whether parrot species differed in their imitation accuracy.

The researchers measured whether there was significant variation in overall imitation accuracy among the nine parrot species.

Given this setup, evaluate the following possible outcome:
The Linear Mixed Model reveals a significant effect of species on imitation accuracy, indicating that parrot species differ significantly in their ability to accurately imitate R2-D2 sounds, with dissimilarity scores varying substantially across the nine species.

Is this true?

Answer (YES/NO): YES